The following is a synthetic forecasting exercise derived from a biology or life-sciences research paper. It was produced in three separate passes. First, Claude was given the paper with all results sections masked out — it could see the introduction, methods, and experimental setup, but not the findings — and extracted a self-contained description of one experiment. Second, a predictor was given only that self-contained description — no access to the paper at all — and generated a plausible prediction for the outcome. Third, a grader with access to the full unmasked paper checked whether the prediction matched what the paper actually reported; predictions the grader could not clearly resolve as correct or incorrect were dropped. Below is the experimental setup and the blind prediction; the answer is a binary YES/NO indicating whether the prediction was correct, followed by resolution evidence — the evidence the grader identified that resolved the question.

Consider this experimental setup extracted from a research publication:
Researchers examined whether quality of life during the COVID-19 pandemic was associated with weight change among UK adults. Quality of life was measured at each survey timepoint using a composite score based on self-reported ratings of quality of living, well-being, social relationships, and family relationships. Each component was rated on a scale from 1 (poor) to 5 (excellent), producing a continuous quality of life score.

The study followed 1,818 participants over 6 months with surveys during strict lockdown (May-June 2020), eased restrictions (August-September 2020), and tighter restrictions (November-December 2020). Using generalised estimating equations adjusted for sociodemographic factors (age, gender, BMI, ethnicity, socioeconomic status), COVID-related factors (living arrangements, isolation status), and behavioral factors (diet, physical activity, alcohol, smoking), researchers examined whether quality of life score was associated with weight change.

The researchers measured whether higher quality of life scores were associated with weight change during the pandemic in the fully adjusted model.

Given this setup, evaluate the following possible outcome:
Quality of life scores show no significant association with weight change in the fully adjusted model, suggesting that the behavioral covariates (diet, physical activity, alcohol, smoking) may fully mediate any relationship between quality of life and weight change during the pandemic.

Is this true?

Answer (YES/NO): YES